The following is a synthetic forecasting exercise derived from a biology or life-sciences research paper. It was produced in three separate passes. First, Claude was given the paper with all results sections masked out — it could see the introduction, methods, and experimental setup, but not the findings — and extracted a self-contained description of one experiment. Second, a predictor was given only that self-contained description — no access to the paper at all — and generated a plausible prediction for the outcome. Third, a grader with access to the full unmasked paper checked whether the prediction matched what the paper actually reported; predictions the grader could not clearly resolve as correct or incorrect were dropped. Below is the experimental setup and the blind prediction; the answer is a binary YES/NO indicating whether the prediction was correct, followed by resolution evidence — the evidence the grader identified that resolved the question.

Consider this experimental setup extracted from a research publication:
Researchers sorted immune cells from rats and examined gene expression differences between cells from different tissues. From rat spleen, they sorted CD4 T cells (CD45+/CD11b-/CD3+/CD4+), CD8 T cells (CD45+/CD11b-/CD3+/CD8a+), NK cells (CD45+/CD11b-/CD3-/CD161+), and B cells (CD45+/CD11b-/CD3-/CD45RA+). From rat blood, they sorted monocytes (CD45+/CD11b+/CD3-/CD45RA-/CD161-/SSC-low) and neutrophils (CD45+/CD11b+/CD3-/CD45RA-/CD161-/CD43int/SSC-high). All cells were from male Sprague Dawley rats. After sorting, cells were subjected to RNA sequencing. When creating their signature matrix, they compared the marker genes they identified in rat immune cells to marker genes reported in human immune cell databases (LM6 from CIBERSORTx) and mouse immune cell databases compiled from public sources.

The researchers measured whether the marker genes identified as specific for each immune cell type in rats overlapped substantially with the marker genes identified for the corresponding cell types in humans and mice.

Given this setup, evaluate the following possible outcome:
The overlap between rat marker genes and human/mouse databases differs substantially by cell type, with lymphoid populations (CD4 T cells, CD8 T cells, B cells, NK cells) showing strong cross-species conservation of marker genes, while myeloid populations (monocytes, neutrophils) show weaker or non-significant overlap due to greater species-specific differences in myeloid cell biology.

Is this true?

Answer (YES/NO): NO